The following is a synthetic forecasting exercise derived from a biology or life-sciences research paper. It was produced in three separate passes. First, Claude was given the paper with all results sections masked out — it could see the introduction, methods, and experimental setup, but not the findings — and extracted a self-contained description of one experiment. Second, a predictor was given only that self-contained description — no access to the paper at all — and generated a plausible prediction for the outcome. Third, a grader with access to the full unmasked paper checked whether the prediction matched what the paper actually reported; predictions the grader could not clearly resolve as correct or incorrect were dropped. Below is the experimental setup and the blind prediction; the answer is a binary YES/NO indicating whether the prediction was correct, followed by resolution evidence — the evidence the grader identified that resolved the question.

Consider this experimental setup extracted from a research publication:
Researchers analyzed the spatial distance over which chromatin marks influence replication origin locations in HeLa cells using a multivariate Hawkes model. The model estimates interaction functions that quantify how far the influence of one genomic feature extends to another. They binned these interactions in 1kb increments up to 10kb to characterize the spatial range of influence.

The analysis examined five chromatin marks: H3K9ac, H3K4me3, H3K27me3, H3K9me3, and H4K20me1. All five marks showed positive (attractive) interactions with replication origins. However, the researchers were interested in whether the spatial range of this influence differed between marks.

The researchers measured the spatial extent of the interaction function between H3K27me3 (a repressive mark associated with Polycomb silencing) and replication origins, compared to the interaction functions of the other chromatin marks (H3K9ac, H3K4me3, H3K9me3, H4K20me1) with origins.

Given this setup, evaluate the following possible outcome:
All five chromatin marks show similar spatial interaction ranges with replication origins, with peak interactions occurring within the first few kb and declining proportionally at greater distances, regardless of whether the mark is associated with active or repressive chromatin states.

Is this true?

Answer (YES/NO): NO